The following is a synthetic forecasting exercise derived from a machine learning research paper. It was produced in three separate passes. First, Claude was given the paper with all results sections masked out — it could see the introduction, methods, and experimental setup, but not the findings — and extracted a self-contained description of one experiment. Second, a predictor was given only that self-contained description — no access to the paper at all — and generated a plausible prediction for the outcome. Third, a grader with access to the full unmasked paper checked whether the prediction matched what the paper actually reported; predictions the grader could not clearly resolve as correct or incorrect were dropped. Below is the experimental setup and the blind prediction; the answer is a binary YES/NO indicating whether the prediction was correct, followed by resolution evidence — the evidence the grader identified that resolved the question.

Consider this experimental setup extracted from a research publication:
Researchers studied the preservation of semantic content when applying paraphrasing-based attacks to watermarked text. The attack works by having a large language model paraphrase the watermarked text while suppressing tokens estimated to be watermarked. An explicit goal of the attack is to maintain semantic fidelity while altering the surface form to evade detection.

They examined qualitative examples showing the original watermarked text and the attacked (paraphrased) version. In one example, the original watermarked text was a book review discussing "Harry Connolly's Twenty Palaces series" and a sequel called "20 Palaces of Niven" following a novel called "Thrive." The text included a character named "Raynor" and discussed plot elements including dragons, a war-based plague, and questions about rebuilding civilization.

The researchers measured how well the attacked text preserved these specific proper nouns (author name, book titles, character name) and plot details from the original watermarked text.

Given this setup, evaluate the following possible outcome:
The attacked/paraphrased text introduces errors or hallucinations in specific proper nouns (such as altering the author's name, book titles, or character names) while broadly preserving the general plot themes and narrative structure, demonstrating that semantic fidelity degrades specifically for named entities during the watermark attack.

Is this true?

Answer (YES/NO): NO